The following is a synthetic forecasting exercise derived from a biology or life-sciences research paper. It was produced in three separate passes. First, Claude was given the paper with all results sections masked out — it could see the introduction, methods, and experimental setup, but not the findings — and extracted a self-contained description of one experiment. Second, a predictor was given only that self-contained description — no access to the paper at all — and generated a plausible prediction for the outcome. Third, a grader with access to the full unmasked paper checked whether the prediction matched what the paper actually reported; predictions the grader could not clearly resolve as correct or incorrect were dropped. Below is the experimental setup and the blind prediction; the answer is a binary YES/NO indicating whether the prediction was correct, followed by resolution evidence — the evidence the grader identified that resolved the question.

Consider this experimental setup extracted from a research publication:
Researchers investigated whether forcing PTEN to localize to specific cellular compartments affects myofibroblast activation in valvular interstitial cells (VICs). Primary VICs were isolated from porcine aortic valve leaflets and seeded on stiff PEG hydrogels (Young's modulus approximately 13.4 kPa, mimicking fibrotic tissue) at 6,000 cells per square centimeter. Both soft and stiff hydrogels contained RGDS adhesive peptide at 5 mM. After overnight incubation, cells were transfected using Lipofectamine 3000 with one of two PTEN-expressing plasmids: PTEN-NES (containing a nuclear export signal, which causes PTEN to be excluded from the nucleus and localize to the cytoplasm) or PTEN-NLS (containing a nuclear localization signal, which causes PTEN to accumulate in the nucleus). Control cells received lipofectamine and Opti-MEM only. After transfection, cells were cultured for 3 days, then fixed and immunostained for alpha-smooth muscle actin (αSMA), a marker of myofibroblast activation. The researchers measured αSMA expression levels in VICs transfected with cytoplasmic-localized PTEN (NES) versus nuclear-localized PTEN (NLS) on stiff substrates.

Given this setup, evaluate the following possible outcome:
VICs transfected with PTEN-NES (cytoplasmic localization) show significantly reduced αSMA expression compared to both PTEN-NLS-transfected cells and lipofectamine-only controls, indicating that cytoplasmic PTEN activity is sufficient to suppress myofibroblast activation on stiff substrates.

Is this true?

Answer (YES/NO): NO